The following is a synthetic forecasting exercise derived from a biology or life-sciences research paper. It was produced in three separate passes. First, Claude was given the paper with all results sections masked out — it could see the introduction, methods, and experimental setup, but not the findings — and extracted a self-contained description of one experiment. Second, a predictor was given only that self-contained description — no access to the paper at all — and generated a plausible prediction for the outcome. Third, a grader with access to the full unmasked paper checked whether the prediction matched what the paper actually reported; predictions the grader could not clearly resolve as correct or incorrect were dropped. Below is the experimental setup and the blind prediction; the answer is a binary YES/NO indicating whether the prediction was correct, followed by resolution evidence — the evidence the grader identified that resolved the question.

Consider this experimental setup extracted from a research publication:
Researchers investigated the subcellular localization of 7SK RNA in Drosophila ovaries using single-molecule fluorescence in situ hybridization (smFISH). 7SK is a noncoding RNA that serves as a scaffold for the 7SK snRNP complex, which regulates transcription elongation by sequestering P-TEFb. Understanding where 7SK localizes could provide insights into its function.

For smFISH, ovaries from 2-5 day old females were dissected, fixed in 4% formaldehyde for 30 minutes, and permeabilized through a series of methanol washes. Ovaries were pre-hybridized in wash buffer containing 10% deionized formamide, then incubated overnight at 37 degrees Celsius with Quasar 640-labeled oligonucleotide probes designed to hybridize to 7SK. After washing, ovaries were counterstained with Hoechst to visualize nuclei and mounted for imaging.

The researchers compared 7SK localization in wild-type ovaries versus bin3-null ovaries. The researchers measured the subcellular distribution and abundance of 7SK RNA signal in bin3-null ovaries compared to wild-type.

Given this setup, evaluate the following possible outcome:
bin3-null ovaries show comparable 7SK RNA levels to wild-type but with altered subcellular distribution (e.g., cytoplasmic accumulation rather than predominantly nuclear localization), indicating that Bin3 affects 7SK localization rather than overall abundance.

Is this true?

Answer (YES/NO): NO